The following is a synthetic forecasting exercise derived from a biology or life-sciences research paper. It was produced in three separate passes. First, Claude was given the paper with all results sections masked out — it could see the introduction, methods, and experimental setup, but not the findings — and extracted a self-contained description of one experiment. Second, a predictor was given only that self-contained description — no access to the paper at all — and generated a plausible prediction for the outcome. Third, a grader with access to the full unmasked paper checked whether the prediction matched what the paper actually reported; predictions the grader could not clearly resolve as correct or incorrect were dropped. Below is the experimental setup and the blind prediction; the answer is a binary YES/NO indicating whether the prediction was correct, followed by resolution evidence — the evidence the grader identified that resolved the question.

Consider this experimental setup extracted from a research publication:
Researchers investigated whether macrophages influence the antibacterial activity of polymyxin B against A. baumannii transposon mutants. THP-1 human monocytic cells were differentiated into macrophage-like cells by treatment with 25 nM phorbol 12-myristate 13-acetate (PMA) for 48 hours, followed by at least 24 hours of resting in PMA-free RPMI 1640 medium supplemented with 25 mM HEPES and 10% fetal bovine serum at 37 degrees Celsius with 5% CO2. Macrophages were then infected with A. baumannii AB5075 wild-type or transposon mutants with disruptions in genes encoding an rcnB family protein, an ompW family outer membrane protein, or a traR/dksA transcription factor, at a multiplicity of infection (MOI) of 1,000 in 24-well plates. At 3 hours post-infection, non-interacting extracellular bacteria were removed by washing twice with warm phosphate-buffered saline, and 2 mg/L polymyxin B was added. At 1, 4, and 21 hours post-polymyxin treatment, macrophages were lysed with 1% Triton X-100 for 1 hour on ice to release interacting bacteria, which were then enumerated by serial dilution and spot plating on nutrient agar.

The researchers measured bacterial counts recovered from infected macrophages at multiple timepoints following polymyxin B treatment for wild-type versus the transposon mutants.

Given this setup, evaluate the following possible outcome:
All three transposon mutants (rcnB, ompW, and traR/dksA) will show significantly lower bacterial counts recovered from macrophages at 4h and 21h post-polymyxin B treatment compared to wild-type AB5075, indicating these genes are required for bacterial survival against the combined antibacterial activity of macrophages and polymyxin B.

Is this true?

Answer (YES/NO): NO